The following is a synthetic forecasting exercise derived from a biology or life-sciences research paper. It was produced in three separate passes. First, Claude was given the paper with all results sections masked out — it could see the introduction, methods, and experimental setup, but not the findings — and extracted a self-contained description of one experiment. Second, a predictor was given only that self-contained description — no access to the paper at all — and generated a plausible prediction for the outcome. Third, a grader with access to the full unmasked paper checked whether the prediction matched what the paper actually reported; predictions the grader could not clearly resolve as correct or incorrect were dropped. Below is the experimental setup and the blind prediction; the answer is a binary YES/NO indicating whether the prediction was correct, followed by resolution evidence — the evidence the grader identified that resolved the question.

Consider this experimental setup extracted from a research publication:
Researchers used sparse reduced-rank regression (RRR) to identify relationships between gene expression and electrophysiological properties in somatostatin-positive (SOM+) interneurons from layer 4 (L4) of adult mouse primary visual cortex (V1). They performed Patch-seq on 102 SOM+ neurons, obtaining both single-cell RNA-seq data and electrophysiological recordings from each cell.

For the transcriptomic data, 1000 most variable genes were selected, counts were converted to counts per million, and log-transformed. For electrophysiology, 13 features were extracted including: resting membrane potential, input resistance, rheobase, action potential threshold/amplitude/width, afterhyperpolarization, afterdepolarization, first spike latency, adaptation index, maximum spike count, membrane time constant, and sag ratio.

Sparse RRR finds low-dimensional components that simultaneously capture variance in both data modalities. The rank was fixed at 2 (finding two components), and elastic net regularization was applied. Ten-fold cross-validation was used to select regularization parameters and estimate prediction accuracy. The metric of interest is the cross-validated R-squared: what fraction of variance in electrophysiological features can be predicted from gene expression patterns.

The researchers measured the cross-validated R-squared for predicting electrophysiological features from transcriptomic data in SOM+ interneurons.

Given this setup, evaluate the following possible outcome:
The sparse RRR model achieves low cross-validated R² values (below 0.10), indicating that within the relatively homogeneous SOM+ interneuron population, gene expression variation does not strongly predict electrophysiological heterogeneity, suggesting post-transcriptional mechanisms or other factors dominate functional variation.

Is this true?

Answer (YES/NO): NO